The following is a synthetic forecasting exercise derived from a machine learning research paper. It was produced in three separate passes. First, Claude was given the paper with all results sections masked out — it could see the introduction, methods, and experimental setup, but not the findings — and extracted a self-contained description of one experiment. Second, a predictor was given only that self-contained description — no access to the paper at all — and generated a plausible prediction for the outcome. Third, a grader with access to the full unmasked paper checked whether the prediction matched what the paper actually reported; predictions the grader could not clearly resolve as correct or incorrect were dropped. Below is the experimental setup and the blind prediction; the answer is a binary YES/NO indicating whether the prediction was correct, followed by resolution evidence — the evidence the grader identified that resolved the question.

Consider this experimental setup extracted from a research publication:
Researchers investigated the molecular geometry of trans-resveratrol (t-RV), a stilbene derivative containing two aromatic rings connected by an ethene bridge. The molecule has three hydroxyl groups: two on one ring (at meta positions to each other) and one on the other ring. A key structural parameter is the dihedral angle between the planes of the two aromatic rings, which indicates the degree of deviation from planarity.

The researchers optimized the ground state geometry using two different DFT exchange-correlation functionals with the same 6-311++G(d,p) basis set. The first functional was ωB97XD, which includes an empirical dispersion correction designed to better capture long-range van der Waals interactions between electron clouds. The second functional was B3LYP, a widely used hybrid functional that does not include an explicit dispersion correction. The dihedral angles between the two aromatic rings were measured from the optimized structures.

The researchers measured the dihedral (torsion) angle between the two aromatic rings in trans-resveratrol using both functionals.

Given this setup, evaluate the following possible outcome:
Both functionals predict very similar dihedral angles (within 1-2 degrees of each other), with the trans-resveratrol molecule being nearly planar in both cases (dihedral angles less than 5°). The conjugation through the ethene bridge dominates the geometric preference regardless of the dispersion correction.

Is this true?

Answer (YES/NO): NO